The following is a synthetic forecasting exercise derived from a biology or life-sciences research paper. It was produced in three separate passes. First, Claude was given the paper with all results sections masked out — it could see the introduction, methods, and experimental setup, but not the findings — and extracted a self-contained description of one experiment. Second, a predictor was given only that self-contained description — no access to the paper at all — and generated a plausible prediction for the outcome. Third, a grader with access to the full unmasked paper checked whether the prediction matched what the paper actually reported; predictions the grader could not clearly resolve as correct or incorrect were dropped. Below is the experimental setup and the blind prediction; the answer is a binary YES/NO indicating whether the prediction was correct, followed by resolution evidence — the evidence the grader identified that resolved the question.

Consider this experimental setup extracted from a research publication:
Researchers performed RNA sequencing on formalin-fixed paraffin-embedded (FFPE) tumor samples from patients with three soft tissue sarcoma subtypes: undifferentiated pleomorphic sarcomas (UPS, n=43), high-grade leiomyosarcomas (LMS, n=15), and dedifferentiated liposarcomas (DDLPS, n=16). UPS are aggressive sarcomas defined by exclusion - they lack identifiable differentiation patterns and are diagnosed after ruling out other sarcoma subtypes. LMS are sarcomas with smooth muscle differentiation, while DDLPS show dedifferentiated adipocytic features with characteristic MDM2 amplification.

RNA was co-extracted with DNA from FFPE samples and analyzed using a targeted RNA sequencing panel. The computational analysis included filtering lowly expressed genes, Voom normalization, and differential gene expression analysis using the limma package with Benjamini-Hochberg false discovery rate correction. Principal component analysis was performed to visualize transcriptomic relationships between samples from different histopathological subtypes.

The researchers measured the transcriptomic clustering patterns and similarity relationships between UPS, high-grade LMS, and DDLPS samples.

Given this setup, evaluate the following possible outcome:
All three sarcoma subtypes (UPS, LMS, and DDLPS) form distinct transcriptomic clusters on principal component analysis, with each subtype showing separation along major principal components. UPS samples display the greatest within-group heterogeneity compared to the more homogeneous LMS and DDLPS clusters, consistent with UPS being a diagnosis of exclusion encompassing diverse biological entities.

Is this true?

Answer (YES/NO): NO